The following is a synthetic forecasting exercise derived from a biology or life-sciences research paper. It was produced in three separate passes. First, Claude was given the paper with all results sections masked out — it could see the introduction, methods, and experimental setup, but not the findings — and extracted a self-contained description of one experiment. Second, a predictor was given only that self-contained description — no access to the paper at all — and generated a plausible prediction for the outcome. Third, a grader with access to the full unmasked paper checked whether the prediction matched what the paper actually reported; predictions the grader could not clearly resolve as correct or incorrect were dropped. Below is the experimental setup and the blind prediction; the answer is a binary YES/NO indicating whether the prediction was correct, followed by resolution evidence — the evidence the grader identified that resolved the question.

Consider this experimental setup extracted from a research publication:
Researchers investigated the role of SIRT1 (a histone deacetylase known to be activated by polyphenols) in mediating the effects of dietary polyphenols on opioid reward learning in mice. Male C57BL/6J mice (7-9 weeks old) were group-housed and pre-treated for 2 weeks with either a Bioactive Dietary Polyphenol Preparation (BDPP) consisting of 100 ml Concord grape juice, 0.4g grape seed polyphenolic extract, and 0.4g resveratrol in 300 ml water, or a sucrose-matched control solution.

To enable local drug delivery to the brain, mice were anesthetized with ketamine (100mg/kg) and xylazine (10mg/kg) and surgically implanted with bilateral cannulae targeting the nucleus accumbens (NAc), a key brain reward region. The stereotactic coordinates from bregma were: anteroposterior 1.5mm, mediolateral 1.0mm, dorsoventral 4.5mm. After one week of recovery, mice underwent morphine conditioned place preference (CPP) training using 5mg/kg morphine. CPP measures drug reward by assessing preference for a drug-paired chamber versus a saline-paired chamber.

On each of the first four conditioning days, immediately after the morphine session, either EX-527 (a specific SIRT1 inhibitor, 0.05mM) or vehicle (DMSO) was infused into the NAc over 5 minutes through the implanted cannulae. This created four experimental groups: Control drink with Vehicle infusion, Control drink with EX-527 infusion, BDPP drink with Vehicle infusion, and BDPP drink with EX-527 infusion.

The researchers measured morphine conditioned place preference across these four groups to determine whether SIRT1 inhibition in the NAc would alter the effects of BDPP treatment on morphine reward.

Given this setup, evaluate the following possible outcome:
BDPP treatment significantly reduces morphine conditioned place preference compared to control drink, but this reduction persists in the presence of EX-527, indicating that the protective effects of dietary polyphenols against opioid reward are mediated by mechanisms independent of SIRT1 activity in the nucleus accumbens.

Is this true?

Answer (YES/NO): YES